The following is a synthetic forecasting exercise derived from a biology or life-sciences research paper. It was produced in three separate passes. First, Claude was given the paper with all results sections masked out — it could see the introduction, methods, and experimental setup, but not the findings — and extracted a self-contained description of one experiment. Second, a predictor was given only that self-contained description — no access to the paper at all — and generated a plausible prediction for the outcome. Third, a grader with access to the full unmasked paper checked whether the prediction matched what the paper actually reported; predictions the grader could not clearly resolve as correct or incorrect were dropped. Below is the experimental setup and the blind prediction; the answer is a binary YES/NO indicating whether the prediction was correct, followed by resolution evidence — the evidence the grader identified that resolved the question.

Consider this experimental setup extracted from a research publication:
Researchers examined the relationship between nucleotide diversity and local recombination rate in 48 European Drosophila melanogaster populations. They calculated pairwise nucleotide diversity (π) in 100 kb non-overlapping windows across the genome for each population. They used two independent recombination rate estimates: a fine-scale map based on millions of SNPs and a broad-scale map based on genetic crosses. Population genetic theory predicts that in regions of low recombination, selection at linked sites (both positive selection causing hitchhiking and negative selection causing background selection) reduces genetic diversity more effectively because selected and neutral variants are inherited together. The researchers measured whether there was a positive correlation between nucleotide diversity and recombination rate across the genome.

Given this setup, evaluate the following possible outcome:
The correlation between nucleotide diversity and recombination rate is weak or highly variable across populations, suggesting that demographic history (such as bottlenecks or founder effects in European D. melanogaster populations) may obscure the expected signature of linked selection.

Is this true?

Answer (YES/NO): NO